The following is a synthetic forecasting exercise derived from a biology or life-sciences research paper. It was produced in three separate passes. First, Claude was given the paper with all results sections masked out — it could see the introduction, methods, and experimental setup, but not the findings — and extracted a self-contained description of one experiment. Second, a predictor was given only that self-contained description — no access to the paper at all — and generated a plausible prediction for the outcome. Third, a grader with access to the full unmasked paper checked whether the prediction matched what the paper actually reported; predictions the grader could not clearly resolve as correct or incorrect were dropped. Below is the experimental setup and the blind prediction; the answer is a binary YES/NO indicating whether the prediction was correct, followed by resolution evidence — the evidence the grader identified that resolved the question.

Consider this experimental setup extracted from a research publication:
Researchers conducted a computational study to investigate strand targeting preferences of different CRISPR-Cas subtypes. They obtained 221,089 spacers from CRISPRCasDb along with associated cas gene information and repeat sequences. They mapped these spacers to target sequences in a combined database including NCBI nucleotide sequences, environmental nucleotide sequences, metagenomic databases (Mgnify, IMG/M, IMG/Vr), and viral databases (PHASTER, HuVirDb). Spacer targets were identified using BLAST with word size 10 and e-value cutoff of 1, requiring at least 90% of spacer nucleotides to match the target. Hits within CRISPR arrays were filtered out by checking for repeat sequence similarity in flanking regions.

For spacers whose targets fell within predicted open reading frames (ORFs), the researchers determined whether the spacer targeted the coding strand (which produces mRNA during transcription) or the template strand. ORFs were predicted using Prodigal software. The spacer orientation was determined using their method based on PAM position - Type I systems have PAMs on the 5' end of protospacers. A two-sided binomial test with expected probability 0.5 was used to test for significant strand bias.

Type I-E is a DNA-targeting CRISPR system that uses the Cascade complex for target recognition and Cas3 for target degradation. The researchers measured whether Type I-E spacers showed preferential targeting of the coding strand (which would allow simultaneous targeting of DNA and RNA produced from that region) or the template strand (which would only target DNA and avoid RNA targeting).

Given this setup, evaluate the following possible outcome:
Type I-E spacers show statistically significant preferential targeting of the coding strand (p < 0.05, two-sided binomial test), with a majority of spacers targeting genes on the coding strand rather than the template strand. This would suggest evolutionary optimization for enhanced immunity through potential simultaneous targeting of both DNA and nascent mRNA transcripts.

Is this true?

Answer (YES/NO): NO